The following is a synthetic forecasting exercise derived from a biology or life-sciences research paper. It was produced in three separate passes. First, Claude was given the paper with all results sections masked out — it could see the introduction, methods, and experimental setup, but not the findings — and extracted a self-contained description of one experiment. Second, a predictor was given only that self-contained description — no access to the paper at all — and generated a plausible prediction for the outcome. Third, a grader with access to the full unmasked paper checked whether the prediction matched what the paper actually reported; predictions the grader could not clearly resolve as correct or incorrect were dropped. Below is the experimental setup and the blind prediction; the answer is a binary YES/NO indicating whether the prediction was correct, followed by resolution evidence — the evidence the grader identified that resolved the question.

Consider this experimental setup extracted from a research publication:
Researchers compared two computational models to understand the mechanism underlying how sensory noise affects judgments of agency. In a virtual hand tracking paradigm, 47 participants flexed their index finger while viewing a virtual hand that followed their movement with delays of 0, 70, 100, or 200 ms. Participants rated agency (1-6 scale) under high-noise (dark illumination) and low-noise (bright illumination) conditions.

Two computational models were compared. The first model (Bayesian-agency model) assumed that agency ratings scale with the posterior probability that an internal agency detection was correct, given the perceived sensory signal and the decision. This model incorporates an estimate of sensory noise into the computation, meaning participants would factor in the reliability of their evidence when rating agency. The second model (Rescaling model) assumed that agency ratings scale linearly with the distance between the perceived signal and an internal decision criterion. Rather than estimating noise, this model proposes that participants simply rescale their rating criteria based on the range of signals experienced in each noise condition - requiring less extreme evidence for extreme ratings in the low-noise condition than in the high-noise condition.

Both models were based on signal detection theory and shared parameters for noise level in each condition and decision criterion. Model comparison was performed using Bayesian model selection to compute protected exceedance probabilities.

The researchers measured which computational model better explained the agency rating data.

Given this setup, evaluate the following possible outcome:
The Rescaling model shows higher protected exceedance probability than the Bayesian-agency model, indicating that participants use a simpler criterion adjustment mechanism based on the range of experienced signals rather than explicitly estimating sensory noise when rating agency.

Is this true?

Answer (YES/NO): YES